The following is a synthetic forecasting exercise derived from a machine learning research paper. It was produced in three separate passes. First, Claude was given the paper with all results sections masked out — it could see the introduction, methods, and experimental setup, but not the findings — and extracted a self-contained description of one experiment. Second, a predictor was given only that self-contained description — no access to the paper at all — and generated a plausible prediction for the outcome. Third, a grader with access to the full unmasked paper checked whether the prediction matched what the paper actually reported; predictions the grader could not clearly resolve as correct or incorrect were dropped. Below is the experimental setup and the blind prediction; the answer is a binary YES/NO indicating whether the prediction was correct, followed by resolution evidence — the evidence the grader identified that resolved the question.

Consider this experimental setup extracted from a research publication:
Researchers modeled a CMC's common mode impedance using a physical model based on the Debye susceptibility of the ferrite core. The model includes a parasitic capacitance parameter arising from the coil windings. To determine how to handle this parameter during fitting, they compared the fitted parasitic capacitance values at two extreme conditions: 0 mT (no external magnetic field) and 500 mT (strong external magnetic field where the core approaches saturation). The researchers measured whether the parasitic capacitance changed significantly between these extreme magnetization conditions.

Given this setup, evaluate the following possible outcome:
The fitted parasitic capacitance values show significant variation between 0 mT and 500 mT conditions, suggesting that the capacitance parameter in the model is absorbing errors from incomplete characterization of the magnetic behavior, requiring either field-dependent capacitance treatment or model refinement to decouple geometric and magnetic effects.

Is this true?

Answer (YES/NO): NO